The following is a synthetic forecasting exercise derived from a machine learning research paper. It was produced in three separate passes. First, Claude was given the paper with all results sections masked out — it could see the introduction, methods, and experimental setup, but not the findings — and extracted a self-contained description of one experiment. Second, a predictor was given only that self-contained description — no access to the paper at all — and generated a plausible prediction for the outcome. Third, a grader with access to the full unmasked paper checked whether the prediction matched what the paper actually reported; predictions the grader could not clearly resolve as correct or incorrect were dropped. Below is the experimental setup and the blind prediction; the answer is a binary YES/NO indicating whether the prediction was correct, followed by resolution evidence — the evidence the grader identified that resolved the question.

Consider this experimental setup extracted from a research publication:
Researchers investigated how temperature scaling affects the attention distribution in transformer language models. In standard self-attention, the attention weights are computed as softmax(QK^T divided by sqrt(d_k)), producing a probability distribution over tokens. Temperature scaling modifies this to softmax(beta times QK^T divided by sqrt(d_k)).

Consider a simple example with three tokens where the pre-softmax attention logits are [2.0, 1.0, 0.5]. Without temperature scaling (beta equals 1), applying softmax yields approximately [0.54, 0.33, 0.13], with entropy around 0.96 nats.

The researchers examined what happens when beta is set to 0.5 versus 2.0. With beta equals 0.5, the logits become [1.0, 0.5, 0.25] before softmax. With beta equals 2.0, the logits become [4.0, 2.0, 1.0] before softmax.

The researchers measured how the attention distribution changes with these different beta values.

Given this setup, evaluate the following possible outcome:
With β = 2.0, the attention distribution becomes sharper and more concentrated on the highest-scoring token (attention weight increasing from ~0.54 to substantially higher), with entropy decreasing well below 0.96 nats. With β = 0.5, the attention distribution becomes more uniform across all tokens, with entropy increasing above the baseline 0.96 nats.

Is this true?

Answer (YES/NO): YES